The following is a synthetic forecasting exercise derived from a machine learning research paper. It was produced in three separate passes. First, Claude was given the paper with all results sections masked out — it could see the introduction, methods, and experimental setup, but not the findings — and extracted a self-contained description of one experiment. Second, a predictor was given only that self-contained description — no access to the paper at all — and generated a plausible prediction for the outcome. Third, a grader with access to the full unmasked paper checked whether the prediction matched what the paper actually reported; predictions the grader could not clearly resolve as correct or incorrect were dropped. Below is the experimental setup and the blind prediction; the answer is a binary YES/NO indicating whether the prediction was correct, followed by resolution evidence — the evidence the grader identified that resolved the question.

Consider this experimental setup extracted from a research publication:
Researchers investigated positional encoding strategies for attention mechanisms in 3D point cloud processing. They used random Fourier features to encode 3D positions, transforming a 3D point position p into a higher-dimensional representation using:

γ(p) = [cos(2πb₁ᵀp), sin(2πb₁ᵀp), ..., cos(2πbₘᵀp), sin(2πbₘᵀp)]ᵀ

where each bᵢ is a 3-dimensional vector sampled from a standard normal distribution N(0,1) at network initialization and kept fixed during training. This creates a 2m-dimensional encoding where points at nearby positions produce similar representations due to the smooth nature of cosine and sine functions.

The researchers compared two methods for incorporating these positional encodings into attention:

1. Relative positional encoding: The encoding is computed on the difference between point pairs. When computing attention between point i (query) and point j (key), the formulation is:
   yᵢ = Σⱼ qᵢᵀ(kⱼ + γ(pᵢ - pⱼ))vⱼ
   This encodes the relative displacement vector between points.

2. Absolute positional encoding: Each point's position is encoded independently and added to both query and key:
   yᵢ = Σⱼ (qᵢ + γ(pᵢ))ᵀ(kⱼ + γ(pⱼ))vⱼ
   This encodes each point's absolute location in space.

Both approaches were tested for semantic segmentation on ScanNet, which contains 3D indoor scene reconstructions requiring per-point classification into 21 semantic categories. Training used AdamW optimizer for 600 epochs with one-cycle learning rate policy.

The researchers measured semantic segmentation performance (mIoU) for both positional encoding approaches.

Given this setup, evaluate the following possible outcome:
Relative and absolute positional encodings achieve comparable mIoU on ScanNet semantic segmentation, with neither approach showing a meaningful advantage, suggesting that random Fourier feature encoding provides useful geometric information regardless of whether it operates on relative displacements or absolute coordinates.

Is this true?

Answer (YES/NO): NO